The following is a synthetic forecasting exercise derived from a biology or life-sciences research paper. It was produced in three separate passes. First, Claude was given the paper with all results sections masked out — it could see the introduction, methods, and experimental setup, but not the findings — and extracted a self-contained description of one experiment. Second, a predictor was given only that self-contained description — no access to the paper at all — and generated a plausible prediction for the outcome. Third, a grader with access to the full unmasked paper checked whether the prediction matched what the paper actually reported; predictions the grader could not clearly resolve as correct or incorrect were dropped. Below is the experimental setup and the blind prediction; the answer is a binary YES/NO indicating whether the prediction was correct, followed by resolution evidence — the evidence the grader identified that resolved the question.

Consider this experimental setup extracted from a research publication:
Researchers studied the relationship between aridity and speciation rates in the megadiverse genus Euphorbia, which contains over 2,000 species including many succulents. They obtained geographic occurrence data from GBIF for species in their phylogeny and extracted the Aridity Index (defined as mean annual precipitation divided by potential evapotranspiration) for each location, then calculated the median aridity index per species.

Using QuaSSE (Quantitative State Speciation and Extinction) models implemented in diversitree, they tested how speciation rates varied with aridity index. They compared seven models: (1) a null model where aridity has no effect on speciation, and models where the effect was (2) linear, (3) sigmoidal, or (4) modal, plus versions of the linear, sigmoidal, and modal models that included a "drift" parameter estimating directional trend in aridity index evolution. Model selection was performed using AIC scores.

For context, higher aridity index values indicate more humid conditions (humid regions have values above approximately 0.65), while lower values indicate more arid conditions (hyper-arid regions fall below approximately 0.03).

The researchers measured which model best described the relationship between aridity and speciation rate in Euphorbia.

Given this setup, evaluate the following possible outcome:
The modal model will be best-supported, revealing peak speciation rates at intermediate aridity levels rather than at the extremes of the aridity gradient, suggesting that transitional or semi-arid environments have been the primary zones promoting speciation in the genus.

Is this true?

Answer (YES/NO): NO